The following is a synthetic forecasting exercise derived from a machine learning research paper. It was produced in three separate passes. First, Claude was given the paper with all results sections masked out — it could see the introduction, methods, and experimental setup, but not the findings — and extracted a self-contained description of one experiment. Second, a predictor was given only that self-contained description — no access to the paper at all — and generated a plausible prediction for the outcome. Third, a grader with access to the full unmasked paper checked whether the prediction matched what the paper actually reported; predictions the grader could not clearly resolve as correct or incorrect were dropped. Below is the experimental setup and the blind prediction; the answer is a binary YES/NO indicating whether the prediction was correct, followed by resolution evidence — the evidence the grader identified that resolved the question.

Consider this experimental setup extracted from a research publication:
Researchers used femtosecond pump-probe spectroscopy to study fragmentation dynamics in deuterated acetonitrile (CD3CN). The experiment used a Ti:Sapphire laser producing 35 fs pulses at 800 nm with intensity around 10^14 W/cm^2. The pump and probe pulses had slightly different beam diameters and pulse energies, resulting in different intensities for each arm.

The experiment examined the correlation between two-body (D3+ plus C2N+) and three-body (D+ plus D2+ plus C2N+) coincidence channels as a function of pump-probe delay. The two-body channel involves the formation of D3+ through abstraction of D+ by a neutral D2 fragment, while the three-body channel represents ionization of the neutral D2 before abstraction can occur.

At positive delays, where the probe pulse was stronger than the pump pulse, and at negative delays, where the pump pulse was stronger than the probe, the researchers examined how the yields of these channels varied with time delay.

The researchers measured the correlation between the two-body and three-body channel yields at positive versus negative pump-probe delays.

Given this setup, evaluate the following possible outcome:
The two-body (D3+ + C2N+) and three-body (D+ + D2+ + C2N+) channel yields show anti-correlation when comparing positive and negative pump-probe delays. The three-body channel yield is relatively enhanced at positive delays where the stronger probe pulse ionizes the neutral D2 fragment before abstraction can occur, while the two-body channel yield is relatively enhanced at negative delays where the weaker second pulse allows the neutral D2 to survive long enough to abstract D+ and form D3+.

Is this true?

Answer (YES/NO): NO